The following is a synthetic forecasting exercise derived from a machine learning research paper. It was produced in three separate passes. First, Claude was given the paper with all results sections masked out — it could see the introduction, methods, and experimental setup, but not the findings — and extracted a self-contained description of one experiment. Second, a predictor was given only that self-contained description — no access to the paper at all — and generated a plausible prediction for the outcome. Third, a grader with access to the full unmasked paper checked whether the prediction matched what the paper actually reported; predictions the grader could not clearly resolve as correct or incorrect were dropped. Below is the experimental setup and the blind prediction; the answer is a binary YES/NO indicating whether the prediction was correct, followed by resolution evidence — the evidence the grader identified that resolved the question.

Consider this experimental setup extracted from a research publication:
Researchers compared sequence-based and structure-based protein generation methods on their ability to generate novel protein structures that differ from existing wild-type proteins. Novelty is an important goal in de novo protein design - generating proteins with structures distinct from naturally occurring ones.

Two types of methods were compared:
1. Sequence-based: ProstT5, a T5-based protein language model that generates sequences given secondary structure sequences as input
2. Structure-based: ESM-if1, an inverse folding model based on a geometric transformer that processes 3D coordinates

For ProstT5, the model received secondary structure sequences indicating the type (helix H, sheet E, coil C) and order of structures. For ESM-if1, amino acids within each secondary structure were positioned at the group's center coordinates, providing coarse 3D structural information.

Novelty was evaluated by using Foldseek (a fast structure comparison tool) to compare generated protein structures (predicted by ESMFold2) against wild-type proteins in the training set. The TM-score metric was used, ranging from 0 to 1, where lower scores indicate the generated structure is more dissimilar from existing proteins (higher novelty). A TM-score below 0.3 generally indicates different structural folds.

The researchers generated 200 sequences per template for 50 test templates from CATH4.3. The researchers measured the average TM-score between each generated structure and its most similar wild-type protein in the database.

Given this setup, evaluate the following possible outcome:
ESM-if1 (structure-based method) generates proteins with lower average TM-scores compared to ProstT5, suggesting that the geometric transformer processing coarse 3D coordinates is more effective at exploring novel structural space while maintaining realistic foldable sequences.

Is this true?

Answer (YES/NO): NO